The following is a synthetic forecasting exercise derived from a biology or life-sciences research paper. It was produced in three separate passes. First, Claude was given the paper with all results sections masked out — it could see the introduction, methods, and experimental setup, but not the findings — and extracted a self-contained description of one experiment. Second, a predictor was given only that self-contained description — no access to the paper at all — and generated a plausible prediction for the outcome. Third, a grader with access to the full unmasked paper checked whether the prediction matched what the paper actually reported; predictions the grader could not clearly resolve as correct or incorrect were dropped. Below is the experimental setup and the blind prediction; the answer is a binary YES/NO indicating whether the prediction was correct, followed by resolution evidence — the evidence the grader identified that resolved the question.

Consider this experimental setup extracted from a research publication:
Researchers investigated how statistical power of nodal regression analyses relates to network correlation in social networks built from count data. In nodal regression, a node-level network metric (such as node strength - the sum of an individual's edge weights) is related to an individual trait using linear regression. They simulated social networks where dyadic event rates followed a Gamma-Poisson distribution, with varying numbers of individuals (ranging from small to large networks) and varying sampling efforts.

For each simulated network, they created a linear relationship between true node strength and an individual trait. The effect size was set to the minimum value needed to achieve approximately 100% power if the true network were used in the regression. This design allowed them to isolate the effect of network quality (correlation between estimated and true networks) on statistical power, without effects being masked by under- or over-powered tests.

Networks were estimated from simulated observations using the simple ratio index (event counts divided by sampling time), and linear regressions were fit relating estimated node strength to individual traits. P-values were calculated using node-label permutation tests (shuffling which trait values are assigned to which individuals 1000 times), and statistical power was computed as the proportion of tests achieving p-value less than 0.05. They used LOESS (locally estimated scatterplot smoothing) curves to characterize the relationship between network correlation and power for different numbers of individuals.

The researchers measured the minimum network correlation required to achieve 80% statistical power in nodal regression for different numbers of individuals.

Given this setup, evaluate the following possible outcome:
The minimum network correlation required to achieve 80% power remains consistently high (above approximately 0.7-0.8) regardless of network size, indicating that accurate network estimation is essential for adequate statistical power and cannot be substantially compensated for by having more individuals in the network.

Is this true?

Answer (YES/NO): NO